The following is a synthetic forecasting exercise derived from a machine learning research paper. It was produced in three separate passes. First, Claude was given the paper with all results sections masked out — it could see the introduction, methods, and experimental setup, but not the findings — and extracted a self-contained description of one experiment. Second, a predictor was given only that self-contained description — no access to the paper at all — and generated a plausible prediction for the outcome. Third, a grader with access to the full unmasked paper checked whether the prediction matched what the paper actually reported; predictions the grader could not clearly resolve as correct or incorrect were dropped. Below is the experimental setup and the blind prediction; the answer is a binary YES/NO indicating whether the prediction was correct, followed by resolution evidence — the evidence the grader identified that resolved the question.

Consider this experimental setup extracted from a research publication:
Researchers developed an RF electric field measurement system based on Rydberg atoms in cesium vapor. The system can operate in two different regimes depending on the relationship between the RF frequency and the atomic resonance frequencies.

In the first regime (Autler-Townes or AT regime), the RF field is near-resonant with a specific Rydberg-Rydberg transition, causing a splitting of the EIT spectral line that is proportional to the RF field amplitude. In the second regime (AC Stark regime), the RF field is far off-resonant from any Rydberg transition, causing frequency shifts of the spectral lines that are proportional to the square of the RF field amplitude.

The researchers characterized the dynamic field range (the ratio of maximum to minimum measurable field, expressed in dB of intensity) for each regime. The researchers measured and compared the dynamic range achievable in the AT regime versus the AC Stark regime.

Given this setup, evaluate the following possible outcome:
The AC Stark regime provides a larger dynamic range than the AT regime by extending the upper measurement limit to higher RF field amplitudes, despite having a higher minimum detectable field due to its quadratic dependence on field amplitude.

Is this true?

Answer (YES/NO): YES